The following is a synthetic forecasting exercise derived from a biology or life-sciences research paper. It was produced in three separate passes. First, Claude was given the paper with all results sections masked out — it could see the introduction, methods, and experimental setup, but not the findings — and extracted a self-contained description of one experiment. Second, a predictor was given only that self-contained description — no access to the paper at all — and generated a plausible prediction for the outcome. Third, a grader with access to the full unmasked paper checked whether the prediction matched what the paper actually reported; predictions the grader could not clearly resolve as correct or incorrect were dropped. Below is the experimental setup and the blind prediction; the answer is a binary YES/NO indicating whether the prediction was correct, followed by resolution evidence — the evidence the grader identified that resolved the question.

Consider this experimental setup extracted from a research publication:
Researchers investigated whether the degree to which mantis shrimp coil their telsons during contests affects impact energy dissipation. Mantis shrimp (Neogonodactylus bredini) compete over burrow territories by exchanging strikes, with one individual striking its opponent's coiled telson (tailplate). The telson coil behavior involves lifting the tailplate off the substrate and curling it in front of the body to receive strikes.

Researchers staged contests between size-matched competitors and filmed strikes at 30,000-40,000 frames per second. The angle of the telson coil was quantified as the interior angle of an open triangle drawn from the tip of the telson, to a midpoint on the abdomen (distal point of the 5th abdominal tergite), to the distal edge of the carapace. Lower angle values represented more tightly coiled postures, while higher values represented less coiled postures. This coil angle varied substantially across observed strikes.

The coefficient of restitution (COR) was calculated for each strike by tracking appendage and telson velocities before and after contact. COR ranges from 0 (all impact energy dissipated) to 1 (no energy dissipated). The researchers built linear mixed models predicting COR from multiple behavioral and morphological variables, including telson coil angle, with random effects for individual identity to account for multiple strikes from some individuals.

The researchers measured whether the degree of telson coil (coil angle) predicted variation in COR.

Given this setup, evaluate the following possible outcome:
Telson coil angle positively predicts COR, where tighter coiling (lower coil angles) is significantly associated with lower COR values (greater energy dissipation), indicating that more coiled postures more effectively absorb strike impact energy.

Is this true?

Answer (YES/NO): NO